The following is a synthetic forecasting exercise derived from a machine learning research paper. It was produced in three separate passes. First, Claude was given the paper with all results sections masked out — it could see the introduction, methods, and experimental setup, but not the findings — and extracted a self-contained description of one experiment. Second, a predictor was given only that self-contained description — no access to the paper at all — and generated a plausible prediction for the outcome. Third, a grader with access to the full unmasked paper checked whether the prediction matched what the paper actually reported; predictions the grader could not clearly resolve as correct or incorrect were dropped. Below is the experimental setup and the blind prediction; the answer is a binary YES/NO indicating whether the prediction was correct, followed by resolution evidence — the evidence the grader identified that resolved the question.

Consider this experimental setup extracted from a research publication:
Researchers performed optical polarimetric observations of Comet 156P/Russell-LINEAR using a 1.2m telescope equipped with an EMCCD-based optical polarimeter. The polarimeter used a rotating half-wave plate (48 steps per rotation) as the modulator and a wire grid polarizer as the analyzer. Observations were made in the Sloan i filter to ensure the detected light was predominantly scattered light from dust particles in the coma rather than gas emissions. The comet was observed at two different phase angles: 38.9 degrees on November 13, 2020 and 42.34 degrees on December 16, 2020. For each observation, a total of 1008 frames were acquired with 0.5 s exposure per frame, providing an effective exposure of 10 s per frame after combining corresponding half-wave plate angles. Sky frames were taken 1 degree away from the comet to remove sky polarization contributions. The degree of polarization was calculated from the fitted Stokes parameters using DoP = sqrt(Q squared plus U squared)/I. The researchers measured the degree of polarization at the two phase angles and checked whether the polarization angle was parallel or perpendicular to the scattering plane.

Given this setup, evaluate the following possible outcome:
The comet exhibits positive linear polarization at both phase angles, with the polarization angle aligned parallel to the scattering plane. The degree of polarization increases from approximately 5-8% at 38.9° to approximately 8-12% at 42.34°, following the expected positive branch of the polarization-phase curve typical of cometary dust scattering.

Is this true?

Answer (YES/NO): NO